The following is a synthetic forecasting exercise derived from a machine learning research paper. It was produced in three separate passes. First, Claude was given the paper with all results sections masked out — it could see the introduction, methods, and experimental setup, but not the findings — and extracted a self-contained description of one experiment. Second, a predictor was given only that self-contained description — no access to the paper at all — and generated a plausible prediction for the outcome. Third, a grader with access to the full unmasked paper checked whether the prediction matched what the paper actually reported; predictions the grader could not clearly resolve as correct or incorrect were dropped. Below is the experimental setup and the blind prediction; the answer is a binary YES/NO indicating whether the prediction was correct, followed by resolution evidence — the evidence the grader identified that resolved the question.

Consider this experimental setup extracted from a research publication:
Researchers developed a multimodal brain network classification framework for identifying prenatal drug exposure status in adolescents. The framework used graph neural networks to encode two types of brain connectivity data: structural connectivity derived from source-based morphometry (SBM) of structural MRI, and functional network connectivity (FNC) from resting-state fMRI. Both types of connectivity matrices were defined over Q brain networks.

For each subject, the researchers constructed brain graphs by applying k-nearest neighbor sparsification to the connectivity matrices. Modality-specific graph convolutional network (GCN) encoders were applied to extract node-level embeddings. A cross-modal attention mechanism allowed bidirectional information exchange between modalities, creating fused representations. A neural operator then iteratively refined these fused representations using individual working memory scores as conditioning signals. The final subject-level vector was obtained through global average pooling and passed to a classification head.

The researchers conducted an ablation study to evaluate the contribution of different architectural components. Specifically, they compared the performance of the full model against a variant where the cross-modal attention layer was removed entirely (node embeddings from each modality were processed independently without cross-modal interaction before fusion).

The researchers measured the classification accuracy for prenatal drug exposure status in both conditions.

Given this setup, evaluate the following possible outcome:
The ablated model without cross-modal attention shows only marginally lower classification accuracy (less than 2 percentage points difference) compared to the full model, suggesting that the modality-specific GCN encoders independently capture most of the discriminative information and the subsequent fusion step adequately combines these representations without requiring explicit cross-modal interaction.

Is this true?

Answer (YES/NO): NO